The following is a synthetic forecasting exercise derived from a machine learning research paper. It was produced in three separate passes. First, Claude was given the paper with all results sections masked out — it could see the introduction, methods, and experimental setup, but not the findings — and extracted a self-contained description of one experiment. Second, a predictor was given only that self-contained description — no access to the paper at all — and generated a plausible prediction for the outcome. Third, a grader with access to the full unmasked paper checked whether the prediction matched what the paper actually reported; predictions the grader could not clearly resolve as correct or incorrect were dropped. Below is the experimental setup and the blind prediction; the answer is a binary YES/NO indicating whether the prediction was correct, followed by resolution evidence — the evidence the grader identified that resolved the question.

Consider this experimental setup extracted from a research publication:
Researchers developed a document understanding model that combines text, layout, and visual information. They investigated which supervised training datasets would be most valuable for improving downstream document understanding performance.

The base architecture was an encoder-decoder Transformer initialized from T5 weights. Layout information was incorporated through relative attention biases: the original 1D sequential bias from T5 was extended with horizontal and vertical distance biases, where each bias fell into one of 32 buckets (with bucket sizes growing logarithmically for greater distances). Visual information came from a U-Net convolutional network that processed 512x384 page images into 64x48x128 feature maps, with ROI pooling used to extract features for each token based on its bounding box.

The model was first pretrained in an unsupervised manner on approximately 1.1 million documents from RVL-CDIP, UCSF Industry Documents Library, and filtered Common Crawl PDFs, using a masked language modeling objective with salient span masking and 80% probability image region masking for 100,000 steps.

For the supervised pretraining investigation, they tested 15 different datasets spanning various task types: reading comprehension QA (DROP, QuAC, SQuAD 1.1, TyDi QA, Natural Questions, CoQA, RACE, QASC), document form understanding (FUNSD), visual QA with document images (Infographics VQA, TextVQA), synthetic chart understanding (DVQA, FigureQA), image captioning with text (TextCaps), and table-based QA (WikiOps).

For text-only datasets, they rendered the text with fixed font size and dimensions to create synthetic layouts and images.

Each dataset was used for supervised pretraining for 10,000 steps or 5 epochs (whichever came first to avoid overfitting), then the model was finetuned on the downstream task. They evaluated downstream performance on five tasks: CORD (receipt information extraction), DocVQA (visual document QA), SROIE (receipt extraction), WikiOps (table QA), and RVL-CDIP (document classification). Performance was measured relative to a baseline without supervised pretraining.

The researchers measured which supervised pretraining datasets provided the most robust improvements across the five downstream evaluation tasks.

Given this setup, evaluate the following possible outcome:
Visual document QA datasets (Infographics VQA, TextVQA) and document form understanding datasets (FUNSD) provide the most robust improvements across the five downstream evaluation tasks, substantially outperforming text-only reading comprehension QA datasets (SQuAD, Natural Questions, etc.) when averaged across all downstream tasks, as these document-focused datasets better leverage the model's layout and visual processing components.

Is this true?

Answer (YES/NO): NO